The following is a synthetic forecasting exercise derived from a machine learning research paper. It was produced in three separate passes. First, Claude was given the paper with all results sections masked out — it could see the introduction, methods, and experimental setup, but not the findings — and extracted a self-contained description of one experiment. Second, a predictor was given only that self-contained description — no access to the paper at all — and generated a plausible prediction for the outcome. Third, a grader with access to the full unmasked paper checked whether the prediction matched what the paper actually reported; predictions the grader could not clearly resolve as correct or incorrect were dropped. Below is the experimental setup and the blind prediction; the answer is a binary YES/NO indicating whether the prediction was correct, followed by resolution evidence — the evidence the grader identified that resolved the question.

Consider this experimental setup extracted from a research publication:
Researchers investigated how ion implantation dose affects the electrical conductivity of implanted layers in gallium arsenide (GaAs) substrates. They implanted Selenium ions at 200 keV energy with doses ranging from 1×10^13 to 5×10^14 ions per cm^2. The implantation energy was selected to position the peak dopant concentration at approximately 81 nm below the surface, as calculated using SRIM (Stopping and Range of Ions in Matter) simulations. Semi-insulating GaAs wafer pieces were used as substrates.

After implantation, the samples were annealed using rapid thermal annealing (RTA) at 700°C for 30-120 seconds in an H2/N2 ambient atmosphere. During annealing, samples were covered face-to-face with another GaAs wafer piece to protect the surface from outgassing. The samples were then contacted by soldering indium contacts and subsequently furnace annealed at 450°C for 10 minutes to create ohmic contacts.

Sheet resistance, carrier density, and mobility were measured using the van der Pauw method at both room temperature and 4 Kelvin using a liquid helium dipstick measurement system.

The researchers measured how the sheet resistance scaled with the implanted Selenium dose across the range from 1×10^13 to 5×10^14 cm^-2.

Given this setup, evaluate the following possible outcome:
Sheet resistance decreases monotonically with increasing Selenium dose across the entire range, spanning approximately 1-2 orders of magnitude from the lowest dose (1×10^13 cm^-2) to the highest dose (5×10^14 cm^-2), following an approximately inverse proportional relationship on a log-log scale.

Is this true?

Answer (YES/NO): NO